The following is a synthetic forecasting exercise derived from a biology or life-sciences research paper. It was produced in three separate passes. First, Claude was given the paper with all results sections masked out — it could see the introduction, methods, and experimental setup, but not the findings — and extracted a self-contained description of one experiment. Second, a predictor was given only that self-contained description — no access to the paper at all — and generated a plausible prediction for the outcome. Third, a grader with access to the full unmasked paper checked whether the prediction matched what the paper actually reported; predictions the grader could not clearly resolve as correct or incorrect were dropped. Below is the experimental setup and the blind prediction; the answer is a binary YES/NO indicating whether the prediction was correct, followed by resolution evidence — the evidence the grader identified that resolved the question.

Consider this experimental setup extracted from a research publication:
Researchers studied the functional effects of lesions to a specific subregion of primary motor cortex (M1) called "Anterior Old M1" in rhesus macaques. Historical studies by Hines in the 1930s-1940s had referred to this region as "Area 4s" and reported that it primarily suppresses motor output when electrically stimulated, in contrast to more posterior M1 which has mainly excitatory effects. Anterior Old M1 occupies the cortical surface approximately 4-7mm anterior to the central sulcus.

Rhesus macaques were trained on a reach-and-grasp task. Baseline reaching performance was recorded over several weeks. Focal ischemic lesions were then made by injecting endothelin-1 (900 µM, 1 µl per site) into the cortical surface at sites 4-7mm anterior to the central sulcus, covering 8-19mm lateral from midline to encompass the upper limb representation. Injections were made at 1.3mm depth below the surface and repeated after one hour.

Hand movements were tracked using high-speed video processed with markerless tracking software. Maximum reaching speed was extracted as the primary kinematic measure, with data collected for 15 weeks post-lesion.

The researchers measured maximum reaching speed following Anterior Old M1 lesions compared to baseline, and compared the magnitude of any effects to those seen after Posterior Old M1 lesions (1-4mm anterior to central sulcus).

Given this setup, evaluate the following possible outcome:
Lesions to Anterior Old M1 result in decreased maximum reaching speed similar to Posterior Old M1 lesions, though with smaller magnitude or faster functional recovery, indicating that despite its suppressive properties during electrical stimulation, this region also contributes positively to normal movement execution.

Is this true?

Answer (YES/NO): NO